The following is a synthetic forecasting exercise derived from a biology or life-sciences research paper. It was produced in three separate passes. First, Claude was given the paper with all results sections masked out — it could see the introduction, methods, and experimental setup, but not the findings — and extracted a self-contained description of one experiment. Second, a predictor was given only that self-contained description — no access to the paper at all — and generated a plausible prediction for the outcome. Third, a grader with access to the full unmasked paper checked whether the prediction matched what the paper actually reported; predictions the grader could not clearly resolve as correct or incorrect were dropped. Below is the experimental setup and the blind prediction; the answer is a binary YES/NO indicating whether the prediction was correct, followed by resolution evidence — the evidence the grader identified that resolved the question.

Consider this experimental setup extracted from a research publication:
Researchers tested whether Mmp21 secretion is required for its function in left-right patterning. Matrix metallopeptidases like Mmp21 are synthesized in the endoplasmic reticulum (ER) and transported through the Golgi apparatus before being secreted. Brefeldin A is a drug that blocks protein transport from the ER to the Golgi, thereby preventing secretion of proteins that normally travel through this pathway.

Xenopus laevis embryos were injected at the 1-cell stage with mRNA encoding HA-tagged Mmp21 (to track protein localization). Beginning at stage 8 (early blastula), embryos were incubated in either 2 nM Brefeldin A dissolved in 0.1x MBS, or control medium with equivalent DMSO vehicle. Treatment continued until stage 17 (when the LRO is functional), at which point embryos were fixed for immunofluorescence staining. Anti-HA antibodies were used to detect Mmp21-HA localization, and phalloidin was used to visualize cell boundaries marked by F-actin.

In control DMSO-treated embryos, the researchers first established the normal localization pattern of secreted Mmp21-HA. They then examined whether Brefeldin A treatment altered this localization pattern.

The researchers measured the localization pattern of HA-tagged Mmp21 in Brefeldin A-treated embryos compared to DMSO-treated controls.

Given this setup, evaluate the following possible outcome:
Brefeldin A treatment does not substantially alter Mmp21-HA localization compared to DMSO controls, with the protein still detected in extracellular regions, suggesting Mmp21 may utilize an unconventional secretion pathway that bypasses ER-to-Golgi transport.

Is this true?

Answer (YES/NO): NO